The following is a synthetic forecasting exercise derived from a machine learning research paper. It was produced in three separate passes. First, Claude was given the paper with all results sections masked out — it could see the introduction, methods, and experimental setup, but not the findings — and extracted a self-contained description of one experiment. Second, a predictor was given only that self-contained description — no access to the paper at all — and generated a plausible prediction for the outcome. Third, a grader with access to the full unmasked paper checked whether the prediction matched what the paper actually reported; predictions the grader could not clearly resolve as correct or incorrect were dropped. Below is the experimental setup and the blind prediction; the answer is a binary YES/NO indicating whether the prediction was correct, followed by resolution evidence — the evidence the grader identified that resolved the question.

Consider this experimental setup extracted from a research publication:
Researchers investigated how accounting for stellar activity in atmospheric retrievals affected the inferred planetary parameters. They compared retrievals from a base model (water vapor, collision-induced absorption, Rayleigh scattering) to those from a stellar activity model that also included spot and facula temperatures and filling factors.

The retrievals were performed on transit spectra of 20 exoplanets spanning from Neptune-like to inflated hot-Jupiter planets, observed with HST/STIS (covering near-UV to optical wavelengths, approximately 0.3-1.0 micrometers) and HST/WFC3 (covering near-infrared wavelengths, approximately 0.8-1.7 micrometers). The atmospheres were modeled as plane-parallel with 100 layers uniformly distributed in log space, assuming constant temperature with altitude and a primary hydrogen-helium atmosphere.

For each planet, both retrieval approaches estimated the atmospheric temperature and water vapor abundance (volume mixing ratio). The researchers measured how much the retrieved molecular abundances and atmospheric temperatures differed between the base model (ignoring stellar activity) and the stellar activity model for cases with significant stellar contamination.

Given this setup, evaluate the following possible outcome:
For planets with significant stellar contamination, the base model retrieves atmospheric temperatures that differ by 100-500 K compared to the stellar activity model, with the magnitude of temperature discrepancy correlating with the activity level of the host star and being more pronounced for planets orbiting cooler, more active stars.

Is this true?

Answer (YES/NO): NO